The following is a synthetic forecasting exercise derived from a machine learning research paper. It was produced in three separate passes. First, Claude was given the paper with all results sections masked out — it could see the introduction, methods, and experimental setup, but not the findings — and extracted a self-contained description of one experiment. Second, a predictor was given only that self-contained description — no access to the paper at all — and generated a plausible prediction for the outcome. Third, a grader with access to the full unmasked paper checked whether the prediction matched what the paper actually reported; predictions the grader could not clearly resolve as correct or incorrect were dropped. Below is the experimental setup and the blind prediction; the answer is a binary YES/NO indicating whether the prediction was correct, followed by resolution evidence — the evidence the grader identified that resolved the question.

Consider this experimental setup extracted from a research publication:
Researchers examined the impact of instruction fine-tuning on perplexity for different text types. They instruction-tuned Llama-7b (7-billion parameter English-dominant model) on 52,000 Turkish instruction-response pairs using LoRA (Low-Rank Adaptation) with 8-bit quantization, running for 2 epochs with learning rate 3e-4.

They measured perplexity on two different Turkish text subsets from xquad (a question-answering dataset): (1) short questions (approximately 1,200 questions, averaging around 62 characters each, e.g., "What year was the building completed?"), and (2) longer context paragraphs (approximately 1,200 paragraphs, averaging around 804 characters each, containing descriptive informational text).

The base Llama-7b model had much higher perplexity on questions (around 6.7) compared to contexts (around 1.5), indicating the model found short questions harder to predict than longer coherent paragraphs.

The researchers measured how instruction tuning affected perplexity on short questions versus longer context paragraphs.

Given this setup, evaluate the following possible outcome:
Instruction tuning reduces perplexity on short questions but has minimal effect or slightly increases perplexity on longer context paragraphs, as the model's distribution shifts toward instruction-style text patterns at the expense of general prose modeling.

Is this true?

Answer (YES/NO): YES